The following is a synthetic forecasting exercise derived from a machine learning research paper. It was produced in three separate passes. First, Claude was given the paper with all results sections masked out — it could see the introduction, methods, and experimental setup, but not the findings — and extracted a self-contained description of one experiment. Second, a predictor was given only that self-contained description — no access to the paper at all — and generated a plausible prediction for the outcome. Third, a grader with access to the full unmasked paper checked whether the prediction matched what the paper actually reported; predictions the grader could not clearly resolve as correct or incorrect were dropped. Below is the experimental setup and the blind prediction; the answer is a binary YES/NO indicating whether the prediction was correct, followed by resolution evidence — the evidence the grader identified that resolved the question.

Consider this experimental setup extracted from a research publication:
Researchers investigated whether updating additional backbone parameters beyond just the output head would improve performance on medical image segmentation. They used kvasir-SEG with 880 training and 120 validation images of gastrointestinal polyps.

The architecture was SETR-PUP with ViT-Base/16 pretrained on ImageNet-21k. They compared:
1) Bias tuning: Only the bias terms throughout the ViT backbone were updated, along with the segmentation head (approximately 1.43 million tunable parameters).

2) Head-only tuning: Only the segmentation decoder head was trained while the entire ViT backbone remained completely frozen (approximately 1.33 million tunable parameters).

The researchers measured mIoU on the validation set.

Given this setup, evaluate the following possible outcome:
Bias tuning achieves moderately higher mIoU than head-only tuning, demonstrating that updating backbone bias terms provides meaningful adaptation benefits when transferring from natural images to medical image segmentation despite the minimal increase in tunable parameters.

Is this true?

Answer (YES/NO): NO